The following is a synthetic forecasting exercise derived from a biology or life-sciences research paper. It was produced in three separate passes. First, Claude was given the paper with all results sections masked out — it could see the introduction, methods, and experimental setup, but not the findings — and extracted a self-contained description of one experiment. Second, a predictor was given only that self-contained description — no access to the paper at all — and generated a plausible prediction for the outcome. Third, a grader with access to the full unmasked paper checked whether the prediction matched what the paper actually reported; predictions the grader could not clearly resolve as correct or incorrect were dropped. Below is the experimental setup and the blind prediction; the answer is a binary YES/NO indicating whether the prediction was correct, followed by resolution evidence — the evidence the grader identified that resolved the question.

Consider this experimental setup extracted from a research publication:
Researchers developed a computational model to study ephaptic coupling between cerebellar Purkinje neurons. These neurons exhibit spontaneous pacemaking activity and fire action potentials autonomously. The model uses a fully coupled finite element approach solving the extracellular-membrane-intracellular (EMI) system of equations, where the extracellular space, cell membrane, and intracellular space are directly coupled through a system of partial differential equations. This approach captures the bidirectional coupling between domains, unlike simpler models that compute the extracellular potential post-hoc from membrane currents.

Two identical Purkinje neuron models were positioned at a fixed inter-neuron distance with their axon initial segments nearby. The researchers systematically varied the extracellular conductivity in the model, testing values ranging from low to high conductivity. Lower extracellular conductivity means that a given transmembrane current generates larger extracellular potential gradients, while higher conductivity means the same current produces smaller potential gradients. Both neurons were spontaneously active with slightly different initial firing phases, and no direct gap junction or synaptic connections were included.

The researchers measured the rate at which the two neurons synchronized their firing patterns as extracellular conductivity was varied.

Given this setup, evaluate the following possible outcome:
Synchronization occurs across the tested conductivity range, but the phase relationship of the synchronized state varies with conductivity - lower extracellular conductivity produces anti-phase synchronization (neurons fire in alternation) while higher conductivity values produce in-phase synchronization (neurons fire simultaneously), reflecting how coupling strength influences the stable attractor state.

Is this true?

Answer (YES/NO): NO